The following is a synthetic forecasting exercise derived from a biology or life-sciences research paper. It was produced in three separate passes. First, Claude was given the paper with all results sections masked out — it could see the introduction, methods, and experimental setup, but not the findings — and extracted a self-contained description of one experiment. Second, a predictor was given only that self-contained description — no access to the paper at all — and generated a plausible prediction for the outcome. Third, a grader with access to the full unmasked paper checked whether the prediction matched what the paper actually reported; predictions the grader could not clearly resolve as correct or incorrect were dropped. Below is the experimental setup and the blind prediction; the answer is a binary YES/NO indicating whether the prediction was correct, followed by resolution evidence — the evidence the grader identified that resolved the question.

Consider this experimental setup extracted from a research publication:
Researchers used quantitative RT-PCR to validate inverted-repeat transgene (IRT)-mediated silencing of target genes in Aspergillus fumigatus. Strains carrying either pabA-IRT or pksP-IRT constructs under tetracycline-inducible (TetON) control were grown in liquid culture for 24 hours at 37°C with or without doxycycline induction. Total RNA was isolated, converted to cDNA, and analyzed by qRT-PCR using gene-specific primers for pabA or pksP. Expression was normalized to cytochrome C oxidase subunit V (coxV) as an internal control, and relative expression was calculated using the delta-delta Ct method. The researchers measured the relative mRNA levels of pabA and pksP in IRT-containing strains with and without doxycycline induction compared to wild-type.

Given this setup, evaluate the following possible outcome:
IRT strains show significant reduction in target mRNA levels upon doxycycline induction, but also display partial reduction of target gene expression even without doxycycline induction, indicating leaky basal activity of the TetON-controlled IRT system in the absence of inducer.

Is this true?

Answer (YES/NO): YES